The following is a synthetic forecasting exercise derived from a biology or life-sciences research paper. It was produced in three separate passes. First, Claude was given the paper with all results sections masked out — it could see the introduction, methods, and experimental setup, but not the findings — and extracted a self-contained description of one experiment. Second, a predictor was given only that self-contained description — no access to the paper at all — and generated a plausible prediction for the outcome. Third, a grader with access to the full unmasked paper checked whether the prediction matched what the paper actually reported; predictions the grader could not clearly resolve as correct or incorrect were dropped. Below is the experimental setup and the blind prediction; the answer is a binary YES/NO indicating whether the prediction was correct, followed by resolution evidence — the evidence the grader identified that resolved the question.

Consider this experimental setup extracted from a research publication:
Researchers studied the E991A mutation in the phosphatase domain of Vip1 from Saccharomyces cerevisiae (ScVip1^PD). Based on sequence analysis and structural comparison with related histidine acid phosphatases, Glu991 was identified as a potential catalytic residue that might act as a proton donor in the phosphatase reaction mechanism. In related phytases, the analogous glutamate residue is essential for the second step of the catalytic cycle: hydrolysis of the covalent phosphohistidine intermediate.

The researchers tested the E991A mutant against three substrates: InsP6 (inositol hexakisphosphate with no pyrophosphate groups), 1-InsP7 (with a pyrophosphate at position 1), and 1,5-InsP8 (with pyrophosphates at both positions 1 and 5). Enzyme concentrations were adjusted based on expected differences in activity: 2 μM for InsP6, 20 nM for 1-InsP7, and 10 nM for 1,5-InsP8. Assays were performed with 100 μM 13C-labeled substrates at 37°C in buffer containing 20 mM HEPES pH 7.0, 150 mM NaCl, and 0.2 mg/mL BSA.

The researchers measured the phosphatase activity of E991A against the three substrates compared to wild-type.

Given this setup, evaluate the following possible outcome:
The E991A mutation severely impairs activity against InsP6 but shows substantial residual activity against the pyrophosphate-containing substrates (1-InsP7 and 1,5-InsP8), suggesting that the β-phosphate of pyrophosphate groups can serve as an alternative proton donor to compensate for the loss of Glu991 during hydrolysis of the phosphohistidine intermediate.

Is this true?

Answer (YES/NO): NO